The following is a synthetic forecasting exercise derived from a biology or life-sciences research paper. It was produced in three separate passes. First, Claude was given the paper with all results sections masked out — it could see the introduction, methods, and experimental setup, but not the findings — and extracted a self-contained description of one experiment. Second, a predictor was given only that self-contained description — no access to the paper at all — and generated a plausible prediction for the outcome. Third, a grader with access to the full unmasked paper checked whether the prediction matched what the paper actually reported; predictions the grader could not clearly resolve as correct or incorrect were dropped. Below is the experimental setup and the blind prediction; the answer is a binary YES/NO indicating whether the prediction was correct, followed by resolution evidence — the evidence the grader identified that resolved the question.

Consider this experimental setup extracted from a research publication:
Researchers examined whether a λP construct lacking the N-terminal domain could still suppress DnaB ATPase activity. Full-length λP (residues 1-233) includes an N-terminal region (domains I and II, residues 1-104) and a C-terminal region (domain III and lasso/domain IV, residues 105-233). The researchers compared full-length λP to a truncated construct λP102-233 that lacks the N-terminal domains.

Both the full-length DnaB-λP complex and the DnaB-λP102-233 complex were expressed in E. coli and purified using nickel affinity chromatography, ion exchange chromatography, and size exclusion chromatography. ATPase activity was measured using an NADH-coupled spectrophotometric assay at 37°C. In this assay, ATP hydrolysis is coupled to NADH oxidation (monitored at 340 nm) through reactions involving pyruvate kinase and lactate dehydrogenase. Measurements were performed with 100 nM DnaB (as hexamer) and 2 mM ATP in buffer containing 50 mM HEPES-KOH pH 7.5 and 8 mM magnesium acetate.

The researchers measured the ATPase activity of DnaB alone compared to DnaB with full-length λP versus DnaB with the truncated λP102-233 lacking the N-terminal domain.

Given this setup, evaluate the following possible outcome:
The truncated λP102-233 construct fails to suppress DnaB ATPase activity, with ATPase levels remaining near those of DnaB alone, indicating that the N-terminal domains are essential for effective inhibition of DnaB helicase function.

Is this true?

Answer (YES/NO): NO